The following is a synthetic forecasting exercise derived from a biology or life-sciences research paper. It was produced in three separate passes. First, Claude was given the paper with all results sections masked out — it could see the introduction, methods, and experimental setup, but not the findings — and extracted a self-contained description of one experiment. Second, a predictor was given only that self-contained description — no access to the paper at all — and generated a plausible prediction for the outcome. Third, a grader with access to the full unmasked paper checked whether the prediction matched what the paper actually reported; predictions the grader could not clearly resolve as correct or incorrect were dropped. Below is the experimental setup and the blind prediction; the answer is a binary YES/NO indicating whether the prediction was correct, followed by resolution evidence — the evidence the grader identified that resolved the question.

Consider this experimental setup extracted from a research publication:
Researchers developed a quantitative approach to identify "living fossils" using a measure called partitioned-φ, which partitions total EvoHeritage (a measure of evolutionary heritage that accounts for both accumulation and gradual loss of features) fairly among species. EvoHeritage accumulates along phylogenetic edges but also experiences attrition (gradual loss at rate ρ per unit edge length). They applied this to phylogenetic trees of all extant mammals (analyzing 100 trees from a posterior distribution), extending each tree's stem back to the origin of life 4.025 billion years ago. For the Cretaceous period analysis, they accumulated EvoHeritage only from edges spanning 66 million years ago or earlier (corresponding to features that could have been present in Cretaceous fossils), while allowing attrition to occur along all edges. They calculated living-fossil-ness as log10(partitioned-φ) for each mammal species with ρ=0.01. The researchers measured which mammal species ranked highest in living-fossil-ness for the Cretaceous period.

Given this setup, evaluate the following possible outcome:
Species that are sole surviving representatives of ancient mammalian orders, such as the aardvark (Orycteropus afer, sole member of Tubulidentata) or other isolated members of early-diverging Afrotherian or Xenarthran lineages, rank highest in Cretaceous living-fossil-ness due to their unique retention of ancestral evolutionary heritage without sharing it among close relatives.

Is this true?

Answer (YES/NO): YES